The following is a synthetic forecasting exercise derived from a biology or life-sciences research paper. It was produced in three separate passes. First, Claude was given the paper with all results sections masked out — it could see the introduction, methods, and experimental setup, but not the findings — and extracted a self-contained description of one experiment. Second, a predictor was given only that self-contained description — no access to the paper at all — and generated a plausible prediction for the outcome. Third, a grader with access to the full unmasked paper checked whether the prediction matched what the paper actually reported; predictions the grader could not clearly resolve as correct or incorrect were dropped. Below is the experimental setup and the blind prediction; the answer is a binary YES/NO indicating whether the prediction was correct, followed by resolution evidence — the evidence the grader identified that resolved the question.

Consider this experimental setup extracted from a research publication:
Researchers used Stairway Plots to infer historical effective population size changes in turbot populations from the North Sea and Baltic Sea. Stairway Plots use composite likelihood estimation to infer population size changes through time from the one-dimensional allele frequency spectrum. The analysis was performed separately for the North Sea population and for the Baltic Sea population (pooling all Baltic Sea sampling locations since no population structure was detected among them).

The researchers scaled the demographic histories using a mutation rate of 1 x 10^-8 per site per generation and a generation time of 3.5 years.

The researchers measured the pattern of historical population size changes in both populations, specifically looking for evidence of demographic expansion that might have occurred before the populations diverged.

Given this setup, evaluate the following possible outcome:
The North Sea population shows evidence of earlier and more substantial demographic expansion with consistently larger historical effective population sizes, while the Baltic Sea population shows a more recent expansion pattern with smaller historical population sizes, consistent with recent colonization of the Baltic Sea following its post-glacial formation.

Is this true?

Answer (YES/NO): NO